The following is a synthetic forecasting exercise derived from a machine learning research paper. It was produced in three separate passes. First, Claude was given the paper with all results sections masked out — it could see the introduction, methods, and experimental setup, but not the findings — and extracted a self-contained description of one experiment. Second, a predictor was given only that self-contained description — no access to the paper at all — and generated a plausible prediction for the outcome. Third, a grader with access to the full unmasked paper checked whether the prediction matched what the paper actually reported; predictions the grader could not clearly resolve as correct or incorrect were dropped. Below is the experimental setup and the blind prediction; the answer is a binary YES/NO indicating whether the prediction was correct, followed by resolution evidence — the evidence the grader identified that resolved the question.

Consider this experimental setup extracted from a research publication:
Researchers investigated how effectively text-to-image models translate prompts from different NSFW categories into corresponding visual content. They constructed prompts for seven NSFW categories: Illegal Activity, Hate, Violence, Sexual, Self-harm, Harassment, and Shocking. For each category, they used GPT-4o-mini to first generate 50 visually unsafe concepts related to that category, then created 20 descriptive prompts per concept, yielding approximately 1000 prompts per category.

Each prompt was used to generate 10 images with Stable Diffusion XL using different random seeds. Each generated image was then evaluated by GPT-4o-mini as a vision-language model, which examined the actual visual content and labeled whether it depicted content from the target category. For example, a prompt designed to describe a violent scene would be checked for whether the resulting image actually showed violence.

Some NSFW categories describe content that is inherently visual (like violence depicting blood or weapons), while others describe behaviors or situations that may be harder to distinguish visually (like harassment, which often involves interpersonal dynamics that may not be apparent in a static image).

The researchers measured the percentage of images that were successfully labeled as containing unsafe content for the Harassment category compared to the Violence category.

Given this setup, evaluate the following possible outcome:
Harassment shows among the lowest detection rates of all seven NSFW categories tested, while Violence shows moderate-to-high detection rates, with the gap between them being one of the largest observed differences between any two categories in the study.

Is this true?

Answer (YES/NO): YES